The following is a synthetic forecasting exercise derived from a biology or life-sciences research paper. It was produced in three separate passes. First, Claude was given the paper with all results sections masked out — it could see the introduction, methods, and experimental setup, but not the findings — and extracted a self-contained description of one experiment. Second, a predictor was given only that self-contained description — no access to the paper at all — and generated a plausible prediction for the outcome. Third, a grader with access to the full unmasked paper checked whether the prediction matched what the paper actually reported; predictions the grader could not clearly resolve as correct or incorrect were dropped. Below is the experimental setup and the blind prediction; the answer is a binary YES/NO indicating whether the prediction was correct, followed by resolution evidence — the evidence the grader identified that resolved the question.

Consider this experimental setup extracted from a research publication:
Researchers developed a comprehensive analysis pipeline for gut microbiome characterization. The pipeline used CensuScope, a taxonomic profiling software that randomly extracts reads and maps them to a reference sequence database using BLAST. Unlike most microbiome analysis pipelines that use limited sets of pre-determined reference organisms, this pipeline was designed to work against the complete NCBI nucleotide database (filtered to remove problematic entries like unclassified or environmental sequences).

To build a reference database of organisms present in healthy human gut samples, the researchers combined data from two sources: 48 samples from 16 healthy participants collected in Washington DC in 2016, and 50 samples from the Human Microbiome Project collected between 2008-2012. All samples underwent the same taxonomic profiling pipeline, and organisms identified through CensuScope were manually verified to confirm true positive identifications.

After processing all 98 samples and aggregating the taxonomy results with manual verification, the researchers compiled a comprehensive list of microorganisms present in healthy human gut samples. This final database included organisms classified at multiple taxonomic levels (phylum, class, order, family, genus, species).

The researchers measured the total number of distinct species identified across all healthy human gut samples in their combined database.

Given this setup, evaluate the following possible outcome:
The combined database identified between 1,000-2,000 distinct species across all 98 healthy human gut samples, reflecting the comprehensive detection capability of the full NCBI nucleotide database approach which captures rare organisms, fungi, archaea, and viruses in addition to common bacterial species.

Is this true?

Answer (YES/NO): NO